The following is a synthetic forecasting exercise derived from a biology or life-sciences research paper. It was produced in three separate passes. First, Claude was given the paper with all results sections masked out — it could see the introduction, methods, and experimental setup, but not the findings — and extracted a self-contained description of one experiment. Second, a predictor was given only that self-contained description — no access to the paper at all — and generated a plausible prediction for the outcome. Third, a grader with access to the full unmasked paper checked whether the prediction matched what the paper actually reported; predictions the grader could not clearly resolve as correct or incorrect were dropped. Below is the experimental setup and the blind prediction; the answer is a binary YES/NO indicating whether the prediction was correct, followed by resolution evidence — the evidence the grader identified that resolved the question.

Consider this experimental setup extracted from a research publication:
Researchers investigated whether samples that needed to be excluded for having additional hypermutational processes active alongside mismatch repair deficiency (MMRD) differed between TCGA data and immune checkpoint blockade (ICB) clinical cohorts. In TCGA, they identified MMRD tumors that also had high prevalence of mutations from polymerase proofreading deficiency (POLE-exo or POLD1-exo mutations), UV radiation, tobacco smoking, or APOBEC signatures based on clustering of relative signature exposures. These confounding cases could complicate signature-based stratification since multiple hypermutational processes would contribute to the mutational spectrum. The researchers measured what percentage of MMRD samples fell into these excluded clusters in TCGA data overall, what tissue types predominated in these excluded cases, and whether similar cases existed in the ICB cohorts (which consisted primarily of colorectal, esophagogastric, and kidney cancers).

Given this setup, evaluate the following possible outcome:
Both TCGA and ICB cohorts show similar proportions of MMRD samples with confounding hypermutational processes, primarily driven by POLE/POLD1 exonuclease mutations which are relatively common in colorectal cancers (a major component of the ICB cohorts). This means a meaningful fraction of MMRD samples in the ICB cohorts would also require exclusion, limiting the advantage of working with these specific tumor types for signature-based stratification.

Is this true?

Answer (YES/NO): NO